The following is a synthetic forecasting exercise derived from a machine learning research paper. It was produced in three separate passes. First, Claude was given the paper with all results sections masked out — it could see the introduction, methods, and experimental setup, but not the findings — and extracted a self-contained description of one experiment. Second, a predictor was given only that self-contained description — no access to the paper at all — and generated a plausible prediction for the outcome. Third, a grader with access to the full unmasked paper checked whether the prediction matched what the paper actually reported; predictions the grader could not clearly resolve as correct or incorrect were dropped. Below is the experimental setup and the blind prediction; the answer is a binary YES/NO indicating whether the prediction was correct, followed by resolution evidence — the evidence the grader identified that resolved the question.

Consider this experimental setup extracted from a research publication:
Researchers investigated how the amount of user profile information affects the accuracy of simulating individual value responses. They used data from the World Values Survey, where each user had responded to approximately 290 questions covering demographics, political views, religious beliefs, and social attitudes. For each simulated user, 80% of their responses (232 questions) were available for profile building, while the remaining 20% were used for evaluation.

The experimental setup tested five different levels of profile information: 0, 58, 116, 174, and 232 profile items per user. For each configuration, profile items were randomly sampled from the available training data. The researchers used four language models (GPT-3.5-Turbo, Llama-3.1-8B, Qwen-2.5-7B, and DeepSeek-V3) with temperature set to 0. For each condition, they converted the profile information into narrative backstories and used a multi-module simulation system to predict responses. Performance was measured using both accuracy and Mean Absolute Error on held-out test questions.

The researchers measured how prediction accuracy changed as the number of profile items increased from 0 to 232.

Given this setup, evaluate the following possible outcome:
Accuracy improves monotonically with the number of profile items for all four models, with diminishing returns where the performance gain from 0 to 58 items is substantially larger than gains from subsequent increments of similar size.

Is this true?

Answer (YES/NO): YES